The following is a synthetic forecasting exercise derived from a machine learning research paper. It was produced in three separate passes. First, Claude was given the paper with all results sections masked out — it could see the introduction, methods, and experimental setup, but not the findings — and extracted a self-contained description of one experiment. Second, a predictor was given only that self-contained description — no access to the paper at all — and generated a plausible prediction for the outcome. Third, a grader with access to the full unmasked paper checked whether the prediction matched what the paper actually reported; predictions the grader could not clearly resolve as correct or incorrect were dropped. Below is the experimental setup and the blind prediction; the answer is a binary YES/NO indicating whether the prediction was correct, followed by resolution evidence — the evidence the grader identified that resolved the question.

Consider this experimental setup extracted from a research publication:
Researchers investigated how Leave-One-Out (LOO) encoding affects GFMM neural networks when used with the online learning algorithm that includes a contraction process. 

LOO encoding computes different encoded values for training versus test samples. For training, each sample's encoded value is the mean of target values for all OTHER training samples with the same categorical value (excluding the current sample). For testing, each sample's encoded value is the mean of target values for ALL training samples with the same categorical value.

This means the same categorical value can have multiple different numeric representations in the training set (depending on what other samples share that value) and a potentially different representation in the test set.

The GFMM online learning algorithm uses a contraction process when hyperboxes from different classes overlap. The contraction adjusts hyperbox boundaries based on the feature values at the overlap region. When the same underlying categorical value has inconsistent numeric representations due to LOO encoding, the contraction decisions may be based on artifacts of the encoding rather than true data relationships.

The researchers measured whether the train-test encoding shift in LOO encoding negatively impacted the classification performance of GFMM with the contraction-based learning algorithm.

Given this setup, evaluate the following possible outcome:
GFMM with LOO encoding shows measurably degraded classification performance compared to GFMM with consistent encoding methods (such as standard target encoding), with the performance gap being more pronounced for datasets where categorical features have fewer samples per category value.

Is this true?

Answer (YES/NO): NO